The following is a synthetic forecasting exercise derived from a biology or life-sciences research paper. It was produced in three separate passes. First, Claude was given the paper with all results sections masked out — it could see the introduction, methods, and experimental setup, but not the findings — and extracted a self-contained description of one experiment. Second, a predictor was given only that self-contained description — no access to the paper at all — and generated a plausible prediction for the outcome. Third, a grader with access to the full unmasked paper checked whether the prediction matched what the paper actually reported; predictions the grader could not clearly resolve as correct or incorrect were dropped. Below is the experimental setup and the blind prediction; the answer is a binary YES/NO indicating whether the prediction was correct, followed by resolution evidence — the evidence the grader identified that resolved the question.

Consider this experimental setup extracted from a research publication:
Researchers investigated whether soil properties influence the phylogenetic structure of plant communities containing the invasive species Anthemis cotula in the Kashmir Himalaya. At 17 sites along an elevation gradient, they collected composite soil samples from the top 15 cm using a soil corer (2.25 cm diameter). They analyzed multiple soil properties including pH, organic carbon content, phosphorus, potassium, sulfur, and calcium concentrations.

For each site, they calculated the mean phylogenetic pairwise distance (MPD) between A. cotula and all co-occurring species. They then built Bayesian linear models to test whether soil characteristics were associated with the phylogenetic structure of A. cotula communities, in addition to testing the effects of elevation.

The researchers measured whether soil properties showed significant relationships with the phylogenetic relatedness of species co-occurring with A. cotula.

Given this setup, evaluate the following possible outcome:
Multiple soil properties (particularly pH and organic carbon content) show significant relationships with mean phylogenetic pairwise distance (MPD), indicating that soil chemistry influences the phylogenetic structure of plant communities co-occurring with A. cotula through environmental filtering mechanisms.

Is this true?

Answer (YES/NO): NO